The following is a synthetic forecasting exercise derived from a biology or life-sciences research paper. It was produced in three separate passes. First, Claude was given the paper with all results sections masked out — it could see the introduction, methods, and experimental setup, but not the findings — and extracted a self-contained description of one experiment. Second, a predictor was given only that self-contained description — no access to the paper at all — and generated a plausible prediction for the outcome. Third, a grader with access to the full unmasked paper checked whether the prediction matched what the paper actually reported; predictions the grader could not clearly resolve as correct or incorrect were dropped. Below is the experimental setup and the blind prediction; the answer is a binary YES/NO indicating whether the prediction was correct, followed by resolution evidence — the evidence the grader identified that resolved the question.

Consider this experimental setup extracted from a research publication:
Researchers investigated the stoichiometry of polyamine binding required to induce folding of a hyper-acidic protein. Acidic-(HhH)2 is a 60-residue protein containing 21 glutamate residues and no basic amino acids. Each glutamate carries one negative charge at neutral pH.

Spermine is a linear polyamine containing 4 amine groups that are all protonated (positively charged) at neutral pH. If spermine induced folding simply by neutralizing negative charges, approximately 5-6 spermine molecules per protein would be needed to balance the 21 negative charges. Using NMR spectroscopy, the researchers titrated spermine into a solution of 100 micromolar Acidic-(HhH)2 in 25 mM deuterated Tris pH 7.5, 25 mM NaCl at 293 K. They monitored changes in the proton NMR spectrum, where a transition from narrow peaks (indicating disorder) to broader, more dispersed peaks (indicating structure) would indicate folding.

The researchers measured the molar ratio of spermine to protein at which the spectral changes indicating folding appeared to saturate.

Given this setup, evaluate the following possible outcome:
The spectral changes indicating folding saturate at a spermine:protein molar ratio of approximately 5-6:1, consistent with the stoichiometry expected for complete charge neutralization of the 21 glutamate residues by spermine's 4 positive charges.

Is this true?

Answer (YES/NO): NO